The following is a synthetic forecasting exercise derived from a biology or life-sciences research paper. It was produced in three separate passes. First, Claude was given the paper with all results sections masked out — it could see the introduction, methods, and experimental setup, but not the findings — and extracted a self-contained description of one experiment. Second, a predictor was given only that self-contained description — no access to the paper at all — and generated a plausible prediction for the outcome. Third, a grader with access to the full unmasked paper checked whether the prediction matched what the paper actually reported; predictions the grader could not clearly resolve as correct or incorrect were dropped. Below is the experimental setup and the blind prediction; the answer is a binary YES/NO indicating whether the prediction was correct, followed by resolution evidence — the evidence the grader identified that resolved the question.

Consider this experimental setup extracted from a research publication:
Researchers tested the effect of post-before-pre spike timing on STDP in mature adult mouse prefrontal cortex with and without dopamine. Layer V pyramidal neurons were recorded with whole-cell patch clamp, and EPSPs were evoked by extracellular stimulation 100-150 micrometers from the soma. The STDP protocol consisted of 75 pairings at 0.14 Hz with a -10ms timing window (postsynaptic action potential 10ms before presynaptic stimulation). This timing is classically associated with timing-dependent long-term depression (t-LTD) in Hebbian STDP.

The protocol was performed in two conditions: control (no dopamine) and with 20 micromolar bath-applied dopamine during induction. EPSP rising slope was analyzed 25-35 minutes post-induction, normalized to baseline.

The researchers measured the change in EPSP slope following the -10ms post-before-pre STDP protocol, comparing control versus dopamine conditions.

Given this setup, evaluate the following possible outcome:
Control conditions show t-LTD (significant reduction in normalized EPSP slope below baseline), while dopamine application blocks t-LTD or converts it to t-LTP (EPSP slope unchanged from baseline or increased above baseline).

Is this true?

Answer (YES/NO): NO